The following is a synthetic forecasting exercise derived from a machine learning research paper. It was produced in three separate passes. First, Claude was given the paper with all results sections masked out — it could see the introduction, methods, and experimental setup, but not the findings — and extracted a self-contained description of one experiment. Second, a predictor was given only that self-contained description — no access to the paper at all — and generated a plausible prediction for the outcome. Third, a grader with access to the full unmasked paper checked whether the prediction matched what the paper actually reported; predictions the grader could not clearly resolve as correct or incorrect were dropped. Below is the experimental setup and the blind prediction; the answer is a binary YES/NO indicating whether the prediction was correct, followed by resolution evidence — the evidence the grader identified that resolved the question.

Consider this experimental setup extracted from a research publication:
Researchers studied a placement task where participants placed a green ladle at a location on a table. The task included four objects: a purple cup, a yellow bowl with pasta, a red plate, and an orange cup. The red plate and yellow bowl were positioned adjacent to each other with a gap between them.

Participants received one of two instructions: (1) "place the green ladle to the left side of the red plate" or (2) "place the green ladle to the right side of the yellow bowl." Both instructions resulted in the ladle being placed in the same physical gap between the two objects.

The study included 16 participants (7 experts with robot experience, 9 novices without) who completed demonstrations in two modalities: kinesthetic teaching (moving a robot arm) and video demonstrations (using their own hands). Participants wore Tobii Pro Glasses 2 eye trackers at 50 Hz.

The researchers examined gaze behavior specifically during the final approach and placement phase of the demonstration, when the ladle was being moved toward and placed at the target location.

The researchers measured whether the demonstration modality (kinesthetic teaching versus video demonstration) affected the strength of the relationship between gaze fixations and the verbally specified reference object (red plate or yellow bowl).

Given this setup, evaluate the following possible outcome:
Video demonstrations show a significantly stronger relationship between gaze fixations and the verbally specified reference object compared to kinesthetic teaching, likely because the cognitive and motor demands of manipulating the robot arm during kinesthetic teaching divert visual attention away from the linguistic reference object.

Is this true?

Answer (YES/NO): YES